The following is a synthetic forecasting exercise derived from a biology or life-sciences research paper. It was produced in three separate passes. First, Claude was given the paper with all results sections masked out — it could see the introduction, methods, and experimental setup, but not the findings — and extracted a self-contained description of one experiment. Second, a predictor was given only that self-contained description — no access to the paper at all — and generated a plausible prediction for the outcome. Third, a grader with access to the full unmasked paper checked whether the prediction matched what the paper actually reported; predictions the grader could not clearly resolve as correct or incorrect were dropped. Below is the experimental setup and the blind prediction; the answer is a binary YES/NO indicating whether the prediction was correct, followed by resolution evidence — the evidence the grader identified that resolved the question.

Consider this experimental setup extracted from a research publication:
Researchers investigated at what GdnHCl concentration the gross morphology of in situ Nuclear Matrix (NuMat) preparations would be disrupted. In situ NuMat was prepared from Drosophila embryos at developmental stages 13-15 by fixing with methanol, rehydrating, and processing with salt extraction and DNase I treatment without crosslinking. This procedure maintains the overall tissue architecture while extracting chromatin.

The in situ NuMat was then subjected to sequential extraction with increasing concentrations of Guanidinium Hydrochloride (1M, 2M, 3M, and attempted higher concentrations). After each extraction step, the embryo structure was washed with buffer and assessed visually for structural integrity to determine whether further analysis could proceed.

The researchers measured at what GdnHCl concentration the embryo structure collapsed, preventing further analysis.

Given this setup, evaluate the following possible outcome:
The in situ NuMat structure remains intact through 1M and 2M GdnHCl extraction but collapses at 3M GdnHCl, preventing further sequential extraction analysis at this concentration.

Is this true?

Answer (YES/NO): NO